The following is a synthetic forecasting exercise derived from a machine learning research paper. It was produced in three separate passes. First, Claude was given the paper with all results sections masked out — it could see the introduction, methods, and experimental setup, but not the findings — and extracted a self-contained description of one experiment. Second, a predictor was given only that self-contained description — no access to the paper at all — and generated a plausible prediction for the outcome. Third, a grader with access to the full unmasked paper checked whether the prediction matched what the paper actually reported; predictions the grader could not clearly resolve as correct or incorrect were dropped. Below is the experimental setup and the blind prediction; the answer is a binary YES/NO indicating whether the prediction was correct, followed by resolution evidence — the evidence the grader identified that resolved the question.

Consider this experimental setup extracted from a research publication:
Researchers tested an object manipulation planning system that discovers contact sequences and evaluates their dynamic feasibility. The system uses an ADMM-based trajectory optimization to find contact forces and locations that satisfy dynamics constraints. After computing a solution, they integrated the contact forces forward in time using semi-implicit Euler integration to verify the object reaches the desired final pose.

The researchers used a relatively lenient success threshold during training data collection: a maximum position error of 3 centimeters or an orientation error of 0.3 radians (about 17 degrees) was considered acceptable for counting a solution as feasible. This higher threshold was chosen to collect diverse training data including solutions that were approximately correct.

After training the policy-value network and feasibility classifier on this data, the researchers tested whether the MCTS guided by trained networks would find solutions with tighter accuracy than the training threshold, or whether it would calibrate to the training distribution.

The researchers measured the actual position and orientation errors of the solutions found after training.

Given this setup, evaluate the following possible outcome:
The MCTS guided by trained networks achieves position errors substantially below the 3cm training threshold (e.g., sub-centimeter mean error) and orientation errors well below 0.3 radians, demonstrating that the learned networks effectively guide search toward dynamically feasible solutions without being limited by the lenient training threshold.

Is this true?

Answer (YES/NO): YES